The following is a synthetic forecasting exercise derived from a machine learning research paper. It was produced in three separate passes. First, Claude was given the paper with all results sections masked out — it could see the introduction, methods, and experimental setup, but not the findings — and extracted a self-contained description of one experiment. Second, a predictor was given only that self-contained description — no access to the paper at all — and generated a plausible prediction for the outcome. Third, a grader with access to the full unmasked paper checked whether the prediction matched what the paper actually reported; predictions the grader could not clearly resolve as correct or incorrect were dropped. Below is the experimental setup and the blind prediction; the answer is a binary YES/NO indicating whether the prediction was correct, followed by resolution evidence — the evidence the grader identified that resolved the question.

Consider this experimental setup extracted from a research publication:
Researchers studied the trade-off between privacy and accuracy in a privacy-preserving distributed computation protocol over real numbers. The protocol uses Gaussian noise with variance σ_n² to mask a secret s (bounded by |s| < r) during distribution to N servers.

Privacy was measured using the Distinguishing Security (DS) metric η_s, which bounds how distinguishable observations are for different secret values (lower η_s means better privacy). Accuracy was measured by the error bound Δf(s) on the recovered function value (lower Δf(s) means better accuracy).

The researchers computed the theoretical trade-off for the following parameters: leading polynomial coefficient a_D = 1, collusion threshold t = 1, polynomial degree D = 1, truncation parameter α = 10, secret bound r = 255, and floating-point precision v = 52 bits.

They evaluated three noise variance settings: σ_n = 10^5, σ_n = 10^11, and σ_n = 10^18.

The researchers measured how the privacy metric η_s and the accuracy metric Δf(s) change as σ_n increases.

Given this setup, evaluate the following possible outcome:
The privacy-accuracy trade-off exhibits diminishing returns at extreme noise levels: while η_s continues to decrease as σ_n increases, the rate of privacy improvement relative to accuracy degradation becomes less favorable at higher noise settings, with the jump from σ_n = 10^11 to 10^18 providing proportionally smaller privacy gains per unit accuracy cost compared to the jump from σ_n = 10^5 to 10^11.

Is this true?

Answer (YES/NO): NO